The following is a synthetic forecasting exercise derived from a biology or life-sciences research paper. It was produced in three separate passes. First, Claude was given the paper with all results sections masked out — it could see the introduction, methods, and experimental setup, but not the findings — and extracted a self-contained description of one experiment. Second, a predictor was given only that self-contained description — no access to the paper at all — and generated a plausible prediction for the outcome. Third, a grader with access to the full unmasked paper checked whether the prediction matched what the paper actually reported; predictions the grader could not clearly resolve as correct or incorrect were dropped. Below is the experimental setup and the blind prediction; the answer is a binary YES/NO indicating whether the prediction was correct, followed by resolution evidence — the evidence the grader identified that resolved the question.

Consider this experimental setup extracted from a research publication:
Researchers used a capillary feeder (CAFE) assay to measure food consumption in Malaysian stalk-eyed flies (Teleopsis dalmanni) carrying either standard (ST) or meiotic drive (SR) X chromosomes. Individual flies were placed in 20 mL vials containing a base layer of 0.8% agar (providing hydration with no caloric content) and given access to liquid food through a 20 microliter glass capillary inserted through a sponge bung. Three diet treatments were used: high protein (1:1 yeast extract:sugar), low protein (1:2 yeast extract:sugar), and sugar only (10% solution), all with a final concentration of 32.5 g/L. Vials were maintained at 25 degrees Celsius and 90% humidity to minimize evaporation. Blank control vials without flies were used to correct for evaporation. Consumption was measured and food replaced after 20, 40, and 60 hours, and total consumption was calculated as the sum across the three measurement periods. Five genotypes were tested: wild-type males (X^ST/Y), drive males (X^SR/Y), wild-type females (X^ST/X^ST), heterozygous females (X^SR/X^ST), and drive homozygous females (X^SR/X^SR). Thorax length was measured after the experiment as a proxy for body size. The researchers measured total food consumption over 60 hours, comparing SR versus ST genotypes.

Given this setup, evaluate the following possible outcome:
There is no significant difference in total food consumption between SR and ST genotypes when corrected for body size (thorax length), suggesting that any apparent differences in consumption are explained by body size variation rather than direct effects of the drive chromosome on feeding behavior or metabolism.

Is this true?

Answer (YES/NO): NO